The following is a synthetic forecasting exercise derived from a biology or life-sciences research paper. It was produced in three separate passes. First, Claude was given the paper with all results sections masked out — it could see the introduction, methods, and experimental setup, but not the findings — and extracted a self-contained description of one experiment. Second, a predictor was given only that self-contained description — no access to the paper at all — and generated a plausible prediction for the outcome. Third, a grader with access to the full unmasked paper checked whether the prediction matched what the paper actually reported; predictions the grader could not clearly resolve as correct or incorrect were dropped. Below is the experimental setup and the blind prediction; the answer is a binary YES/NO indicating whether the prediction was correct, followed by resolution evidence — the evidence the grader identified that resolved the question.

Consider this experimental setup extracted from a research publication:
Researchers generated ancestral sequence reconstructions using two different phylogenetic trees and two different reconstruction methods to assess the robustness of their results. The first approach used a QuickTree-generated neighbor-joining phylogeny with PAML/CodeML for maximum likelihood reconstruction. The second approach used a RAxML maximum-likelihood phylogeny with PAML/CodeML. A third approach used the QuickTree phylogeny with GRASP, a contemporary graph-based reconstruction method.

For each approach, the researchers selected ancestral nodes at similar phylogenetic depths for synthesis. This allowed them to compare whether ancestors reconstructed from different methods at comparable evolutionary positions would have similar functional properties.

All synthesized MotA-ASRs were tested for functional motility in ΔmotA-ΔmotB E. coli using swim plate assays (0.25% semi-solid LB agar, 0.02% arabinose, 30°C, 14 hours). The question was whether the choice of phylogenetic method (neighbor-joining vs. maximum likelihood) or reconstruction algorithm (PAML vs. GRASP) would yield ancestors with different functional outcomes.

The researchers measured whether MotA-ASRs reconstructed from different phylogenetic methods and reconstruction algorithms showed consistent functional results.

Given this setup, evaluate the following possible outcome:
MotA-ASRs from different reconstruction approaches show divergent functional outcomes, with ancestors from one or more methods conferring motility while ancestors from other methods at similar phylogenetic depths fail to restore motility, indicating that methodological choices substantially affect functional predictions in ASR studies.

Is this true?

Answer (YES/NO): YES